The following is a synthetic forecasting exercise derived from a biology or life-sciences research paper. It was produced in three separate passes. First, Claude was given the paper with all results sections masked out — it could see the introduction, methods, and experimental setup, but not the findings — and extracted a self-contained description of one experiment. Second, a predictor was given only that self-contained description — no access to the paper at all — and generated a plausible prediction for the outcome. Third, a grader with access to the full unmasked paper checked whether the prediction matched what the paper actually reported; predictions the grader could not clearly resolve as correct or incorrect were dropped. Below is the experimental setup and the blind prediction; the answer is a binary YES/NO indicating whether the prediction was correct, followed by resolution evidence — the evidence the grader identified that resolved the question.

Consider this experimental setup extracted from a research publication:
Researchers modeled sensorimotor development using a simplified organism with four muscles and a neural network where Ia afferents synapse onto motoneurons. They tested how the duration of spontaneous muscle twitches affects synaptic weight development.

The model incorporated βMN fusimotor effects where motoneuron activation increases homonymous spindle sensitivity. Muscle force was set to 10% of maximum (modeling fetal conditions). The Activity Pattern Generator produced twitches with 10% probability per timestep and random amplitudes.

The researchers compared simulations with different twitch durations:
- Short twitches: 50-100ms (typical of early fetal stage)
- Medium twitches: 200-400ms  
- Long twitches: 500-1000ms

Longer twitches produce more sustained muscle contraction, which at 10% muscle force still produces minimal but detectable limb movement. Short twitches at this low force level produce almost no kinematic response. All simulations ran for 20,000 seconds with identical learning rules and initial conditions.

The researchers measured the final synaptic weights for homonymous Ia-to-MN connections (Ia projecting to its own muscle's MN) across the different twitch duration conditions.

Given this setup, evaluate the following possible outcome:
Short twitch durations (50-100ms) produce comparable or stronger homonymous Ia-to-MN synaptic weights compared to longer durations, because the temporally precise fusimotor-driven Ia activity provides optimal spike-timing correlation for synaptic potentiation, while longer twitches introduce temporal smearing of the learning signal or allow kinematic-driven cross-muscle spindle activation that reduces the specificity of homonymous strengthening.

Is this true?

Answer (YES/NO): YES